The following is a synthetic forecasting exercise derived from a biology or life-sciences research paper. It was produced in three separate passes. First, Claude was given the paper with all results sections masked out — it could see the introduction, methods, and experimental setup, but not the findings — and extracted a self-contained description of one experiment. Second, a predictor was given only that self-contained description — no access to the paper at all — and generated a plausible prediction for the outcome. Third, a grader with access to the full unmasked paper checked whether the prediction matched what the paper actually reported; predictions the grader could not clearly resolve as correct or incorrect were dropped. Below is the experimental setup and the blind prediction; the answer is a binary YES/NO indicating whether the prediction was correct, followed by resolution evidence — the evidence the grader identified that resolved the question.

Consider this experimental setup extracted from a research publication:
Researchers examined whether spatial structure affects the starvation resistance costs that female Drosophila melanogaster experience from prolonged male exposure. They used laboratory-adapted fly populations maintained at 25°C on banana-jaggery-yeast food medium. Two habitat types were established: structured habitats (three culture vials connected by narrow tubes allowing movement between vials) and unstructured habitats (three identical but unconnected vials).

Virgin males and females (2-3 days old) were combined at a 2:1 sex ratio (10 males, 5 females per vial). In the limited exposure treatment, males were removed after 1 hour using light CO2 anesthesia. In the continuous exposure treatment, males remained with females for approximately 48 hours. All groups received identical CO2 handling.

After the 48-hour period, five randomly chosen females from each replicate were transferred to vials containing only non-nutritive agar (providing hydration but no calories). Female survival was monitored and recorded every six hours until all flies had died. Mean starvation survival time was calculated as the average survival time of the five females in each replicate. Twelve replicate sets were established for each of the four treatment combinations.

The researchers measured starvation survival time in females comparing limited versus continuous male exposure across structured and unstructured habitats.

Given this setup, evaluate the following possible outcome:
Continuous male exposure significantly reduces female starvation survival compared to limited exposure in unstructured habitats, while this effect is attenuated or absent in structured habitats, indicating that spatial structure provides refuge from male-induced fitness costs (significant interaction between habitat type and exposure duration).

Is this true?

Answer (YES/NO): NO